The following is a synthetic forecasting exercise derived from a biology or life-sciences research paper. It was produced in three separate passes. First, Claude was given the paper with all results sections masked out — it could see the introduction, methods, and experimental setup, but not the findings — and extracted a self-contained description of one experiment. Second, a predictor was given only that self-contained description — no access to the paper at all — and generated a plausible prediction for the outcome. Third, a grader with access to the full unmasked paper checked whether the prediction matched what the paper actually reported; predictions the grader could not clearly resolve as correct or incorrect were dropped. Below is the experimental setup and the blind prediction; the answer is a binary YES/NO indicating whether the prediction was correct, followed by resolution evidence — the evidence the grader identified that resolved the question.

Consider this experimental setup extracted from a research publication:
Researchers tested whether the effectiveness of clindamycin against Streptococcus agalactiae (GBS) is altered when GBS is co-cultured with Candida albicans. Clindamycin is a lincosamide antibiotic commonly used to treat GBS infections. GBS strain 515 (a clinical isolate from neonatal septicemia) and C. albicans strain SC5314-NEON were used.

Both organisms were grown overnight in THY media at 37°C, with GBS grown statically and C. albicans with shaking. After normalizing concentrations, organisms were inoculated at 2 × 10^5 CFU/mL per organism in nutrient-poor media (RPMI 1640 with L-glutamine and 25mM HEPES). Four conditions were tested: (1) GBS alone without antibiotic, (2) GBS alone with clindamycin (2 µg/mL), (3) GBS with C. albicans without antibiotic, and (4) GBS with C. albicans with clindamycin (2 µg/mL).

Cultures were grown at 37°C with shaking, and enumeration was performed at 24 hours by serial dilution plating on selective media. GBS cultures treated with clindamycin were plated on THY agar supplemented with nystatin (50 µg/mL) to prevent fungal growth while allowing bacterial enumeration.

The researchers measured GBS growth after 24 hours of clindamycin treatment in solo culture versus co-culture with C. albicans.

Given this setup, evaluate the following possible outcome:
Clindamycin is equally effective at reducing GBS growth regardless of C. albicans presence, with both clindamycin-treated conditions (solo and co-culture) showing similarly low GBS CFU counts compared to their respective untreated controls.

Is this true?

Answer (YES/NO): NO